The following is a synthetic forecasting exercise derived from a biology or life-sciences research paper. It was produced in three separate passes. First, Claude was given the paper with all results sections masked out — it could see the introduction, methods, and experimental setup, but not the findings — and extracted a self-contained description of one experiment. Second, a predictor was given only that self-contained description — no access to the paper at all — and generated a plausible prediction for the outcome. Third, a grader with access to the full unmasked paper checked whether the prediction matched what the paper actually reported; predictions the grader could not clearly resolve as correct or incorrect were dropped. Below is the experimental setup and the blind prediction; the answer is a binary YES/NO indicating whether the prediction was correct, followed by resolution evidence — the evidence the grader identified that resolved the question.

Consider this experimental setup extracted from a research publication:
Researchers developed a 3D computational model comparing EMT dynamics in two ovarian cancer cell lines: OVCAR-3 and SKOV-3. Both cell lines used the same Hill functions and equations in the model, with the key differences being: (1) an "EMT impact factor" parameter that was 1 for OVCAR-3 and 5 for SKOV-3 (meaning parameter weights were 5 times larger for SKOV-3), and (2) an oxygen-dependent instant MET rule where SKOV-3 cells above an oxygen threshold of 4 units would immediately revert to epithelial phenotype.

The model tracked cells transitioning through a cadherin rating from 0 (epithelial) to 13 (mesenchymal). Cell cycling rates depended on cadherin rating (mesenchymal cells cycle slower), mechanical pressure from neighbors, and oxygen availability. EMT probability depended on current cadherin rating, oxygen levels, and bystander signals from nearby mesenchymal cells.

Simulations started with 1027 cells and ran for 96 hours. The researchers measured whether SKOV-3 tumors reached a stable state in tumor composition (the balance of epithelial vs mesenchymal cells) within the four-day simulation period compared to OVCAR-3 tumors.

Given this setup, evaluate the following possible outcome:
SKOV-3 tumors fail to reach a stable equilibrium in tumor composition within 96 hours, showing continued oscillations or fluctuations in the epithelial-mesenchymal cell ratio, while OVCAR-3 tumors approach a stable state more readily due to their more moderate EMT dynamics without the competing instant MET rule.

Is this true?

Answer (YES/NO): NO